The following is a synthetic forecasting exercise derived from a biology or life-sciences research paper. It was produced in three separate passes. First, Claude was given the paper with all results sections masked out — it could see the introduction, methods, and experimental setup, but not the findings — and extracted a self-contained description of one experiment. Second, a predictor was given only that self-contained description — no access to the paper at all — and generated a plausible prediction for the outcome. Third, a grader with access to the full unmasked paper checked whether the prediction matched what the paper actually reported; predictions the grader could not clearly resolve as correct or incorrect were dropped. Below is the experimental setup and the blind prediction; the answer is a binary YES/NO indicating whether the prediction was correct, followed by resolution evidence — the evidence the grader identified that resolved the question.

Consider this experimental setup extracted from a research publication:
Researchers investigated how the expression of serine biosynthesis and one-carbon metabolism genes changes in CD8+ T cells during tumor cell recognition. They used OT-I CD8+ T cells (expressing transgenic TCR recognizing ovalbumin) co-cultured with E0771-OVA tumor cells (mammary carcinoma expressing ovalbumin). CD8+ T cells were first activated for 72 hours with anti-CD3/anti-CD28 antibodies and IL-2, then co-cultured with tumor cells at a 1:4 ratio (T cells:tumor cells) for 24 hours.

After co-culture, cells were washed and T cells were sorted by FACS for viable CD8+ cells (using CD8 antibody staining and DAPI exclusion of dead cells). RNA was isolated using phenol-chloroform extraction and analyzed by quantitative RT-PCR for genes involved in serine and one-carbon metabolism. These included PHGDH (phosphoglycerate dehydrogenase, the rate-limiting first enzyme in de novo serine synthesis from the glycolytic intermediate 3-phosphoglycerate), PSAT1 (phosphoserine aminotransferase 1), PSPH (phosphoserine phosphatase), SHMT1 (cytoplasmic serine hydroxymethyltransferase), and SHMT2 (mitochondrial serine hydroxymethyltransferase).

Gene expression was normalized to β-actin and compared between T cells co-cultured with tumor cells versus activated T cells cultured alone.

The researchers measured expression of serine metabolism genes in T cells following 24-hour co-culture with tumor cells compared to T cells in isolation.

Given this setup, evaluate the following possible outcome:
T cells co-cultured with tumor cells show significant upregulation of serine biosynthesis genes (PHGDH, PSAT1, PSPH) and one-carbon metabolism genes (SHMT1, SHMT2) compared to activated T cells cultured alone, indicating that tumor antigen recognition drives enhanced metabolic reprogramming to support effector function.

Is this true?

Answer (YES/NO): YES